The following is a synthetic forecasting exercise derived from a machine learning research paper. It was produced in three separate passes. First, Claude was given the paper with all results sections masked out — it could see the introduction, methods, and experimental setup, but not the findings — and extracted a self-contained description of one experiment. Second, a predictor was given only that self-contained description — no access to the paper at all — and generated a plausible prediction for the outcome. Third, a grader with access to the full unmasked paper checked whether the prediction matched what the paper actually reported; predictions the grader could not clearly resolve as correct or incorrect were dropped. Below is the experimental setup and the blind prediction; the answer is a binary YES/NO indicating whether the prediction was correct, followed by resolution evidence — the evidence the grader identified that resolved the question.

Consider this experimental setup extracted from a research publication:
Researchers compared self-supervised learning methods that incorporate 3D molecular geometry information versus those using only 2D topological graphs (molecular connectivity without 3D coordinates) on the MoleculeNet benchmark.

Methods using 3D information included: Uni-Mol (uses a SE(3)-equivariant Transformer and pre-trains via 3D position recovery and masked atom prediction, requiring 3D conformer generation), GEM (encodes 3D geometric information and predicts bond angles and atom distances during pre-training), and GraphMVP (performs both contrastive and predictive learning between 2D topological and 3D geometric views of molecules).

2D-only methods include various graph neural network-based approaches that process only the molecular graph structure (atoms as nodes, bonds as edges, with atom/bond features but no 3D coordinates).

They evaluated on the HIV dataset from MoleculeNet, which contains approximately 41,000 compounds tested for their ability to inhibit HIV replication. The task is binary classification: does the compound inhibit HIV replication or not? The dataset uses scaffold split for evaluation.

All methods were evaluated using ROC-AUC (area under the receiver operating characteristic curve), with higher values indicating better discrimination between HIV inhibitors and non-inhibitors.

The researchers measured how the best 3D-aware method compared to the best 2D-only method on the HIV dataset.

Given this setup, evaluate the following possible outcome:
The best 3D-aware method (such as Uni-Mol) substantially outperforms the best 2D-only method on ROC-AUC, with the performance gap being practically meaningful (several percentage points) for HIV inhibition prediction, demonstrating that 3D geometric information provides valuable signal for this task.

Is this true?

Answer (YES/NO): NO